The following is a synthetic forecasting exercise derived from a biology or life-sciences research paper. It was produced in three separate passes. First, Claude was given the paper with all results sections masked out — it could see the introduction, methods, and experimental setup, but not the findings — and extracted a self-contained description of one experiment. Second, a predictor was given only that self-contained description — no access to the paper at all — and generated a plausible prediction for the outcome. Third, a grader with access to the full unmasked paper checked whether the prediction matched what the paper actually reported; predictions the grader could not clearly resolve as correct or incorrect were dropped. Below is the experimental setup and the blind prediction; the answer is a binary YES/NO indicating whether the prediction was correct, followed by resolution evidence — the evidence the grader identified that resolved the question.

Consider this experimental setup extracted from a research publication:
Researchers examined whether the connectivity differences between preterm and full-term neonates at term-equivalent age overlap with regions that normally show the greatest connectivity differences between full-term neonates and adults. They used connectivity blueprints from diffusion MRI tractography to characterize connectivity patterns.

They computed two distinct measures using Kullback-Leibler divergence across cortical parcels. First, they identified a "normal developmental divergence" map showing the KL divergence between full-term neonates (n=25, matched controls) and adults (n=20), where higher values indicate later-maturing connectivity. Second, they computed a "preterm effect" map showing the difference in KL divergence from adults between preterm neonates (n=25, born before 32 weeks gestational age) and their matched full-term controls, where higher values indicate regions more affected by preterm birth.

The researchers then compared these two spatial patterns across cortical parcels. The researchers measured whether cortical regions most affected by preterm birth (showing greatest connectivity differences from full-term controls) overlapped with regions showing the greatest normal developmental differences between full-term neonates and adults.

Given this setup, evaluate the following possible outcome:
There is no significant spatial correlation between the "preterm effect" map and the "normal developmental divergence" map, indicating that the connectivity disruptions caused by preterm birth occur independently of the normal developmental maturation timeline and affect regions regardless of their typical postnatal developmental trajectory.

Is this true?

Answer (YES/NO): NO